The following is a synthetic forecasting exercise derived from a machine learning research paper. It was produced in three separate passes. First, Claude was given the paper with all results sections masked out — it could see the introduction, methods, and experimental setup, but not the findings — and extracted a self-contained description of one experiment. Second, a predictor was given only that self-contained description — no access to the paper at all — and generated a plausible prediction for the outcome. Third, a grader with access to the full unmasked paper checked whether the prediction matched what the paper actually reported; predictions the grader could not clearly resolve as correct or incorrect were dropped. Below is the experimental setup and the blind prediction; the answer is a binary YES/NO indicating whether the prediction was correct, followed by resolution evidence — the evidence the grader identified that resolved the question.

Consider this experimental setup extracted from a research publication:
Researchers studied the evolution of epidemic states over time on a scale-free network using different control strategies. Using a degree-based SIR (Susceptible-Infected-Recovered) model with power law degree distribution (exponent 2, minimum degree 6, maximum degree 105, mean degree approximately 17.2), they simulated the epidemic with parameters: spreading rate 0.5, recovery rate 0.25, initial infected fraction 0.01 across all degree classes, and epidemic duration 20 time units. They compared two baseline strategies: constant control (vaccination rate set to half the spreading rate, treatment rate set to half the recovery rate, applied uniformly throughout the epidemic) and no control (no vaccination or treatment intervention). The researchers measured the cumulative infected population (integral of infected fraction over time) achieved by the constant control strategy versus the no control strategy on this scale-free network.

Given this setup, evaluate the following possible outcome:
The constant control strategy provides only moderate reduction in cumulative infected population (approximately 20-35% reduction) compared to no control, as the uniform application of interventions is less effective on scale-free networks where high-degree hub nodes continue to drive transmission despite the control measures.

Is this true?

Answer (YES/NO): NO